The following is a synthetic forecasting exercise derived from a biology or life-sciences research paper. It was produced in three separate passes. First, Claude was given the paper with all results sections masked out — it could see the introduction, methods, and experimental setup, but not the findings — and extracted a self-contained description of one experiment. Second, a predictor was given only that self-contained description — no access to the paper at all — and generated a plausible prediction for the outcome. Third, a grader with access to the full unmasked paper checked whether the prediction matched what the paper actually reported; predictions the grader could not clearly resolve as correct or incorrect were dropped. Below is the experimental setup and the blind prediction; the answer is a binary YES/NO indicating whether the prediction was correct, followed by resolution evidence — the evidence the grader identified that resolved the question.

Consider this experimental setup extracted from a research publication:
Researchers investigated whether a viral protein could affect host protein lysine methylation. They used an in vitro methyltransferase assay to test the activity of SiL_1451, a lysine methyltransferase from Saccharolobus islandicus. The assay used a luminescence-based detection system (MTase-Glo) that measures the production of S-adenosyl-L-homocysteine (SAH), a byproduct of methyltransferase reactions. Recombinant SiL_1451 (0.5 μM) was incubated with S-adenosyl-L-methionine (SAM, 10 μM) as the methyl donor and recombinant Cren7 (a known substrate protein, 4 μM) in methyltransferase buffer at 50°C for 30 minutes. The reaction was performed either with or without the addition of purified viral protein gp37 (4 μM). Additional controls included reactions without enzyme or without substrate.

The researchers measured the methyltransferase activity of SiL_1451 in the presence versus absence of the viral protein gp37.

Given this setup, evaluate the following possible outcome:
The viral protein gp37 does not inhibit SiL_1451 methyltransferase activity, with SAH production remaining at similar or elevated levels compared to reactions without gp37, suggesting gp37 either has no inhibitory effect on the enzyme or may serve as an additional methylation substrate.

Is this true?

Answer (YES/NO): YES